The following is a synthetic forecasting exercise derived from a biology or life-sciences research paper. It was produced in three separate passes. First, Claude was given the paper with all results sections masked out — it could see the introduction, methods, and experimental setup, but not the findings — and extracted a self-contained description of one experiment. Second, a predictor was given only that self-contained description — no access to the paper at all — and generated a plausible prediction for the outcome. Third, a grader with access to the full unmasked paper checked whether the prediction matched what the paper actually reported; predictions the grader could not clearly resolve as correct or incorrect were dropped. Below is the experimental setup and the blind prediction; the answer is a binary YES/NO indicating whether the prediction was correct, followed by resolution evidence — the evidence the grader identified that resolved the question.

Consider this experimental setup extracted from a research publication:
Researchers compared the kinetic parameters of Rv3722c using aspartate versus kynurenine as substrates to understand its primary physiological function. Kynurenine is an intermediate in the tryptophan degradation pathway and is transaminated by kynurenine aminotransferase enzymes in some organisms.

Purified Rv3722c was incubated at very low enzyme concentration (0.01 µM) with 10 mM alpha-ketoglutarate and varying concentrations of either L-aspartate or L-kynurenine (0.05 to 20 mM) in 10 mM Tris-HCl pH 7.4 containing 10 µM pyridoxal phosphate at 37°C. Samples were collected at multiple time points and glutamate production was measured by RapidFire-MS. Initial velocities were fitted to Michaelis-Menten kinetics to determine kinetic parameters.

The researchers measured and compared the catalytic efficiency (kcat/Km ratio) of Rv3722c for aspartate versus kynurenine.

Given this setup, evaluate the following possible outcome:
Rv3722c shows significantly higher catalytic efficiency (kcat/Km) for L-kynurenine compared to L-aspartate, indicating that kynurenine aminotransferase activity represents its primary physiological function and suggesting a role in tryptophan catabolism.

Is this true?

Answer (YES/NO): NO